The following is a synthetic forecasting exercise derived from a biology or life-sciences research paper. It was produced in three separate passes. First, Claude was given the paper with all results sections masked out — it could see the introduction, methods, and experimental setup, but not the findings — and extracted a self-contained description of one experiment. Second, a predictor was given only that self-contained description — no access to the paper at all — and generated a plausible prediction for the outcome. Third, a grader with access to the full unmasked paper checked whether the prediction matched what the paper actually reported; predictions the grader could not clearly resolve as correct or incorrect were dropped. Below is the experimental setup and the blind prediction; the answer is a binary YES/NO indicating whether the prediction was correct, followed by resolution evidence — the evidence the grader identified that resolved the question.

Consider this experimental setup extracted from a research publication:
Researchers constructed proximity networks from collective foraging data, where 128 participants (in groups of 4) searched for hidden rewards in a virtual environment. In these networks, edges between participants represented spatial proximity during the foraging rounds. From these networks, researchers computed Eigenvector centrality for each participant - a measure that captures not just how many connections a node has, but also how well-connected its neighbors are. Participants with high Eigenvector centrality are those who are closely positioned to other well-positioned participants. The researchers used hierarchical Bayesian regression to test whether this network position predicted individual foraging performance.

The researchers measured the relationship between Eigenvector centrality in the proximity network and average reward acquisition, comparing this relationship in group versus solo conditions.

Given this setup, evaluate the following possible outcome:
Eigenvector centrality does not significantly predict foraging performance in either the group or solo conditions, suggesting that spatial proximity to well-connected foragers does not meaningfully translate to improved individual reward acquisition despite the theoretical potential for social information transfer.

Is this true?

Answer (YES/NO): NO